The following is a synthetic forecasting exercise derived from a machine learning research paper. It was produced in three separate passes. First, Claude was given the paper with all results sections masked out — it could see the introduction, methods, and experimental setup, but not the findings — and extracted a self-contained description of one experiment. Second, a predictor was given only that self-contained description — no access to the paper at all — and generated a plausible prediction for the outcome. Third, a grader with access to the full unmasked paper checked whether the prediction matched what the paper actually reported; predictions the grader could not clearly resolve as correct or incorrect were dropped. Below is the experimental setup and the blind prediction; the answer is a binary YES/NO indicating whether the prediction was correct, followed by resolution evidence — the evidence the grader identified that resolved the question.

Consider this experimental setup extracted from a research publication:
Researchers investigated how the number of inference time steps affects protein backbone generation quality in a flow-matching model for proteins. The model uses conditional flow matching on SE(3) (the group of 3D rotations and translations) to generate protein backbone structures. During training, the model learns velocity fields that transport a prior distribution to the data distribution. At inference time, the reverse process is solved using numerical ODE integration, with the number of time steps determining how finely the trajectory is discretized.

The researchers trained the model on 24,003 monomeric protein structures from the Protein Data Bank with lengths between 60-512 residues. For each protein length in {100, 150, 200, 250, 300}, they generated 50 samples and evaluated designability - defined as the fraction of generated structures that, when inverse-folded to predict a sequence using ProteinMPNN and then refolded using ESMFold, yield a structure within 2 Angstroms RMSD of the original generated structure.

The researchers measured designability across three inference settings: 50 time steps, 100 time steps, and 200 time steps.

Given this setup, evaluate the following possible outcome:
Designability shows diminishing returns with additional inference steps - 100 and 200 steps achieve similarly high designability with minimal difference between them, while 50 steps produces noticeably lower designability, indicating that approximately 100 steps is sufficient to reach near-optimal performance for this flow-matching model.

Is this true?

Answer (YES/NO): YES